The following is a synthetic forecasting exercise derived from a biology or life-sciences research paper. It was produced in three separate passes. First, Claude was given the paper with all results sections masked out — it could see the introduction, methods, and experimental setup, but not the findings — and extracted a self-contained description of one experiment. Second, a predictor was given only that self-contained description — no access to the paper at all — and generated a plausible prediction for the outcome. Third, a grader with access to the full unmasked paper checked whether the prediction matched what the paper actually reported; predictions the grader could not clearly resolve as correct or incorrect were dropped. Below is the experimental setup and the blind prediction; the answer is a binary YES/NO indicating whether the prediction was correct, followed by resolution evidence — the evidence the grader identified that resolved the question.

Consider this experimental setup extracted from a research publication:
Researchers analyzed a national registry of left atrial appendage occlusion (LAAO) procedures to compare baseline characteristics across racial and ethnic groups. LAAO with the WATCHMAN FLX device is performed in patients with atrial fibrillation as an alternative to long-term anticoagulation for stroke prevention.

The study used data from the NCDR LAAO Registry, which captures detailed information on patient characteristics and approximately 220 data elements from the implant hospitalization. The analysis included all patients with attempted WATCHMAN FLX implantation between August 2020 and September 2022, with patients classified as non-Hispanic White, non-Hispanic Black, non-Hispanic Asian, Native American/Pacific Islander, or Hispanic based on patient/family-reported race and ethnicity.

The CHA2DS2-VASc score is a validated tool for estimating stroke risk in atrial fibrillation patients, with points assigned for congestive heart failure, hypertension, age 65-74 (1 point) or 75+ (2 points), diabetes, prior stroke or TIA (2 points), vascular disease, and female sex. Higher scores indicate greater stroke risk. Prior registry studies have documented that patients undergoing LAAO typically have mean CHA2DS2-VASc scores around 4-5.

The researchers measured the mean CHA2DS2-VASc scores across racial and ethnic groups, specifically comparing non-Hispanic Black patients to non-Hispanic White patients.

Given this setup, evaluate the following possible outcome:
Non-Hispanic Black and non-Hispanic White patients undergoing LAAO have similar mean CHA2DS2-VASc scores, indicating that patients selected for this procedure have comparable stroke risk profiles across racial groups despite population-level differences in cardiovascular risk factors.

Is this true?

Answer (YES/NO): NO